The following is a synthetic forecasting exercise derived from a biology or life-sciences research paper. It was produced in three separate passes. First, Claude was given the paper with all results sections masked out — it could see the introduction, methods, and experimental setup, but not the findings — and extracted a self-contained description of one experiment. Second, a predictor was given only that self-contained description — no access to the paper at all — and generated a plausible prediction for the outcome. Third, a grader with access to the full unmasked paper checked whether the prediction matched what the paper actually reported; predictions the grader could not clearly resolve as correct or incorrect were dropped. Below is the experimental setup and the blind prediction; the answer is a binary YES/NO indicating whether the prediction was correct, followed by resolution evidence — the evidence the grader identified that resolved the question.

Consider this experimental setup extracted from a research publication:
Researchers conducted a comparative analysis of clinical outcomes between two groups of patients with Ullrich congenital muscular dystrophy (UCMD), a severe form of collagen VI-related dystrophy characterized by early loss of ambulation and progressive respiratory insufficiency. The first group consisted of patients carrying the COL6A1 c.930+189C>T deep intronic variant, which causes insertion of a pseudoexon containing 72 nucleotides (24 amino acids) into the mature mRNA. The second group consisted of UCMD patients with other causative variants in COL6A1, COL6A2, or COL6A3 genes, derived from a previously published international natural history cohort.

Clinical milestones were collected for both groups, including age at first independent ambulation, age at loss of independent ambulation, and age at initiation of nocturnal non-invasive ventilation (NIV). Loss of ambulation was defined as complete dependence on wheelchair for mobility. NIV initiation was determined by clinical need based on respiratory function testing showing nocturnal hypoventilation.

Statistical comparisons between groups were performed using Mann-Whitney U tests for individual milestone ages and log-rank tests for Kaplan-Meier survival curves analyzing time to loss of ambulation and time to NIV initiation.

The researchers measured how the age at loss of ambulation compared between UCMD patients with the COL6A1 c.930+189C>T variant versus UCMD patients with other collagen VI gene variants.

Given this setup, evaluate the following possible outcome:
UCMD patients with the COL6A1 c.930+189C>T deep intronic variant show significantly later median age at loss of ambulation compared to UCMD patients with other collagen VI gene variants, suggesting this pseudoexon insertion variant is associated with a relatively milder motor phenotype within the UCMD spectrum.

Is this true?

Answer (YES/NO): NO